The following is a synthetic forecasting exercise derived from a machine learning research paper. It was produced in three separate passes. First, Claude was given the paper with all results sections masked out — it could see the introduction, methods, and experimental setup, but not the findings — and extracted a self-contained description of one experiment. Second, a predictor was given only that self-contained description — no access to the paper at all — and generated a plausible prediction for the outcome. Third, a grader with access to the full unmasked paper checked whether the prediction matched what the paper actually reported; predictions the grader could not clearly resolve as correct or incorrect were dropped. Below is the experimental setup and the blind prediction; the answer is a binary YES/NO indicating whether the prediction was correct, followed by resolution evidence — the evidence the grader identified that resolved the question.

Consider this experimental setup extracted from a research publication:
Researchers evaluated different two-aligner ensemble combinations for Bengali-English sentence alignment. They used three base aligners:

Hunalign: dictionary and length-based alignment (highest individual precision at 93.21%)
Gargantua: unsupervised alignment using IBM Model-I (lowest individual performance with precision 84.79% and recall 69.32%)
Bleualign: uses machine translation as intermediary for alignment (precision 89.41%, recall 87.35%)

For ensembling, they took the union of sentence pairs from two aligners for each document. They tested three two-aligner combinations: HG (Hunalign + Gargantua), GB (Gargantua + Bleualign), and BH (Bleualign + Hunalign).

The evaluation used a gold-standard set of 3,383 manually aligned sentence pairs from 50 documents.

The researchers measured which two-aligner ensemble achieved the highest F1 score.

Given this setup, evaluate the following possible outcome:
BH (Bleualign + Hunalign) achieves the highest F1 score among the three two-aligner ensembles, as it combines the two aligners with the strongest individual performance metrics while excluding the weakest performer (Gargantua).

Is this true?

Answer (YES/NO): YES